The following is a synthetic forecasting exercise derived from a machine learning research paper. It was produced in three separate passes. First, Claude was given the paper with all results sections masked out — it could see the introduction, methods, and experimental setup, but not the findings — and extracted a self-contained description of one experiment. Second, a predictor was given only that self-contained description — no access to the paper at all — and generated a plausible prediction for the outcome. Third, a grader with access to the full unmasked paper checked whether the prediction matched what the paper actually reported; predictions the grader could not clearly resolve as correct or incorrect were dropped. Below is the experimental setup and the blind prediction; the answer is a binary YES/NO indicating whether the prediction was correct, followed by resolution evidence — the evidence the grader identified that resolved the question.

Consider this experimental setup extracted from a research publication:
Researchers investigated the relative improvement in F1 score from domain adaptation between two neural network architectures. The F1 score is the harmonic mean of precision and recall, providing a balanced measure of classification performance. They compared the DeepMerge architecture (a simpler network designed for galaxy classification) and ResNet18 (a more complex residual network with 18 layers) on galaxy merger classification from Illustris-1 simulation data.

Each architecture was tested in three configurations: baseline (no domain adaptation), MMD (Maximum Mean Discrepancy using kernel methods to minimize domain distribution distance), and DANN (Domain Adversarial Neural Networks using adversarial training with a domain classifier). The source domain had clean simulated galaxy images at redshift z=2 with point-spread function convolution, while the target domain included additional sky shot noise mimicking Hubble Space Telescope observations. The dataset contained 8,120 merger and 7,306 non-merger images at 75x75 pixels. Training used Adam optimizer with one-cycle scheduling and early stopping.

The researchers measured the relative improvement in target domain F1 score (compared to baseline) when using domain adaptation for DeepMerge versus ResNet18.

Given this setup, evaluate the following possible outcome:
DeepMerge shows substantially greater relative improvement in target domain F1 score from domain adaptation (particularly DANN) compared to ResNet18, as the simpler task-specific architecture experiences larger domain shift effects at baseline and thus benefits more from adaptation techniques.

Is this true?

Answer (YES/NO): YES